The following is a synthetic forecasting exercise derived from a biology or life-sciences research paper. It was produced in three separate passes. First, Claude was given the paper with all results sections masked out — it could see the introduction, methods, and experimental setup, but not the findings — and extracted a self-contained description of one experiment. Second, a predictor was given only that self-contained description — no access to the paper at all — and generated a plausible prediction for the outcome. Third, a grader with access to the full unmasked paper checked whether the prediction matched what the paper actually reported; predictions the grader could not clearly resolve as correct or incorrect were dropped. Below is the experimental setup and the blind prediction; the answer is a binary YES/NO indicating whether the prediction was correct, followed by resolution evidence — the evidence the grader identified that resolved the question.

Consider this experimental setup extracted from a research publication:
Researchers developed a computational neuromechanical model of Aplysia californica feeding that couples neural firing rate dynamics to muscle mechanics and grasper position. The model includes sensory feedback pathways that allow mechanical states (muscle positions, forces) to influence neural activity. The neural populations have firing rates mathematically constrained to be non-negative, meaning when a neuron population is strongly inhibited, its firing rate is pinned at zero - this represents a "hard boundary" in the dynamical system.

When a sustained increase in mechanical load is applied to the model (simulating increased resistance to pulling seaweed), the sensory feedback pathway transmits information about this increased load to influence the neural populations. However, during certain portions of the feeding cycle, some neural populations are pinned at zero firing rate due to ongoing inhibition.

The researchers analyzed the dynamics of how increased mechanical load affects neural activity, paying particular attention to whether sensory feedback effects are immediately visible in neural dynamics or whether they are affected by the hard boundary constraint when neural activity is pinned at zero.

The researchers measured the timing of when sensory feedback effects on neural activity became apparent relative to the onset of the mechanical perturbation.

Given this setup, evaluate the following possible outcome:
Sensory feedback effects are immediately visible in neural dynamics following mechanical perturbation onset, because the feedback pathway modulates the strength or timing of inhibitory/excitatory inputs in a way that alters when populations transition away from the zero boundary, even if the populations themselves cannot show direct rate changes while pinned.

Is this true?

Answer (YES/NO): NO